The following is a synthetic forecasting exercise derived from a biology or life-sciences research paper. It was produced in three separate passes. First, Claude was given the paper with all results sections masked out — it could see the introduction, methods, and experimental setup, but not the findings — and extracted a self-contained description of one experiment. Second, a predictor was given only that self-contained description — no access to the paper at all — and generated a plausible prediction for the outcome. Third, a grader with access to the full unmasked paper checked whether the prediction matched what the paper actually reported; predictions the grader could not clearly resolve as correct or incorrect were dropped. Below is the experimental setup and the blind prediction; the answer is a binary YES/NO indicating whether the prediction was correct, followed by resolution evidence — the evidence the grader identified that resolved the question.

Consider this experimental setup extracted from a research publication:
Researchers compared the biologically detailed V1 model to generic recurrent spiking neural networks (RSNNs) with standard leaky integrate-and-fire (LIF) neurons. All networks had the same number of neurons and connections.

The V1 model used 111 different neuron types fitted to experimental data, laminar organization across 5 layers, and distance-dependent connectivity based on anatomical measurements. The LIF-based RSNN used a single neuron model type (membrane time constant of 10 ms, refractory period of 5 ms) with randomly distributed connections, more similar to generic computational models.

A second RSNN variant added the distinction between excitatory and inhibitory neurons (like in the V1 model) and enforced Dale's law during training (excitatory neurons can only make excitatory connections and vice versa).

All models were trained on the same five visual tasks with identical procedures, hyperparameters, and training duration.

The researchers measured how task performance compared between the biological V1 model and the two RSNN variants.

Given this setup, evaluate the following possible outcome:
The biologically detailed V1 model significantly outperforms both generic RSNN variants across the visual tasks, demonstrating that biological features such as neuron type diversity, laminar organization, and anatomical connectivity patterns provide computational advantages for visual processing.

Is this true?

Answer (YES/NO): YES